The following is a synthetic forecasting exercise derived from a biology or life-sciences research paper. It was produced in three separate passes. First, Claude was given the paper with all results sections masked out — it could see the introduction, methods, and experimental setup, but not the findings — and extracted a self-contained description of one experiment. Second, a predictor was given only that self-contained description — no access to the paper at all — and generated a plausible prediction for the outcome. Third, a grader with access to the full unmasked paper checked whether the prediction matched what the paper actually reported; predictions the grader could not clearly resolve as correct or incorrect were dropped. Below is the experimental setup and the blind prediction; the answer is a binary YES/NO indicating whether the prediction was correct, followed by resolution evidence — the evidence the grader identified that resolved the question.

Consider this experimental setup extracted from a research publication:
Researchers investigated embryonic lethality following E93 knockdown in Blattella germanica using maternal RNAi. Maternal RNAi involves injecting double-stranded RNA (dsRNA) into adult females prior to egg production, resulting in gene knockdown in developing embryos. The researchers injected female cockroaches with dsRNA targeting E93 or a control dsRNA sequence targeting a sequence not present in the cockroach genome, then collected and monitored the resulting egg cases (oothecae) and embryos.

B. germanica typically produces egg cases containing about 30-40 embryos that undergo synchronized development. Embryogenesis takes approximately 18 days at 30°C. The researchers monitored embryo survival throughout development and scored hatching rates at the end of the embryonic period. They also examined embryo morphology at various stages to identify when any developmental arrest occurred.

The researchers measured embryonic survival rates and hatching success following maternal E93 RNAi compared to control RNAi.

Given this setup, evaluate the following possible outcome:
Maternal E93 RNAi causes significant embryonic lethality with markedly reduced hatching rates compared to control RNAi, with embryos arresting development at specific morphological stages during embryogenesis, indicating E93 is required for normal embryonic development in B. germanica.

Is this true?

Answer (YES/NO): YES